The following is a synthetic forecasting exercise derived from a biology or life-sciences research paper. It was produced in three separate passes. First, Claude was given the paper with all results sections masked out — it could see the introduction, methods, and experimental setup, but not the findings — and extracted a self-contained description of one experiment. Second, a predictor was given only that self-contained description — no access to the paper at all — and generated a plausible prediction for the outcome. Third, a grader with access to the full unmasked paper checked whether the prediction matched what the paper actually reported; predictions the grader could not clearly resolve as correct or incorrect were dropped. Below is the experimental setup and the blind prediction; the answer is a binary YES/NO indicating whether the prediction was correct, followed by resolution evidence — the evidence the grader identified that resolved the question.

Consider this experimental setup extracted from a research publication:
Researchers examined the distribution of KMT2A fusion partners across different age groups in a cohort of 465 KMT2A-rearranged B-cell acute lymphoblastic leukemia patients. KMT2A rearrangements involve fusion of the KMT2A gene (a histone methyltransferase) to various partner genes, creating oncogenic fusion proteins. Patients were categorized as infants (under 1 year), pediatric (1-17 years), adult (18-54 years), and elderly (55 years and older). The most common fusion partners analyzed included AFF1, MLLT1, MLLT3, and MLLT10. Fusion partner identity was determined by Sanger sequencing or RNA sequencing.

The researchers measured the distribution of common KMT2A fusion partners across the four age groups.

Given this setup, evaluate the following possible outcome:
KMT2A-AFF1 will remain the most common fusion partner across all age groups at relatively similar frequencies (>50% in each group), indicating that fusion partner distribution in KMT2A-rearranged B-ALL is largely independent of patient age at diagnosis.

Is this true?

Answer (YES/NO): NO